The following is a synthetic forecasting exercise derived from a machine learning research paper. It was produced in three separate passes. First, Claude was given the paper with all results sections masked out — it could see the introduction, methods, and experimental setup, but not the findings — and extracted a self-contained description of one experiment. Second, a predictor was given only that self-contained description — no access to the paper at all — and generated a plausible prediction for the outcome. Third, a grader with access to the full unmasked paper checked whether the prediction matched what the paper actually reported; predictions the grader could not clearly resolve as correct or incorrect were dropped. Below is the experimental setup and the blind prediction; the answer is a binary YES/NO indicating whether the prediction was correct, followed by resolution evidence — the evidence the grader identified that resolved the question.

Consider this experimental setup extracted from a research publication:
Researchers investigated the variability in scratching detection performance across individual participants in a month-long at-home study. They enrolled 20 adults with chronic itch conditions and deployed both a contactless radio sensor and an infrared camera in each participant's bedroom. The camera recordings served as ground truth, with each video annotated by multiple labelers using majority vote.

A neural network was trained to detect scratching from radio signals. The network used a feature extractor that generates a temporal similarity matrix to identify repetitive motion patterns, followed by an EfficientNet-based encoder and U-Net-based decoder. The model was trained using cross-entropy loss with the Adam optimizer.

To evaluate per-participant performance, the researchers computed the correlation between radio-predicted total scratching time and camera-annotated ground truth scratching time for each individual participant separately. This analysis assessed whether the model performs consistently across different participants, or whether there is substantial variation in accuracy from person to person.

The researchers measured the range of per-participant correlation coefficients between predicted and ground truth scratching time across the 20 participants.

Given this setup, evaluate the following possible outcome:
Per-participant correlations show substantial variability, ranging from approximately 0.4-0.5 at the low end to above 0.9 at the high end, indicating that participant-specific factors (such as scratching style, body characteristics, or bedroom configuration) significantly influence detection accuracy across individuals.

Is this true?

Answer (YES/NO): NO